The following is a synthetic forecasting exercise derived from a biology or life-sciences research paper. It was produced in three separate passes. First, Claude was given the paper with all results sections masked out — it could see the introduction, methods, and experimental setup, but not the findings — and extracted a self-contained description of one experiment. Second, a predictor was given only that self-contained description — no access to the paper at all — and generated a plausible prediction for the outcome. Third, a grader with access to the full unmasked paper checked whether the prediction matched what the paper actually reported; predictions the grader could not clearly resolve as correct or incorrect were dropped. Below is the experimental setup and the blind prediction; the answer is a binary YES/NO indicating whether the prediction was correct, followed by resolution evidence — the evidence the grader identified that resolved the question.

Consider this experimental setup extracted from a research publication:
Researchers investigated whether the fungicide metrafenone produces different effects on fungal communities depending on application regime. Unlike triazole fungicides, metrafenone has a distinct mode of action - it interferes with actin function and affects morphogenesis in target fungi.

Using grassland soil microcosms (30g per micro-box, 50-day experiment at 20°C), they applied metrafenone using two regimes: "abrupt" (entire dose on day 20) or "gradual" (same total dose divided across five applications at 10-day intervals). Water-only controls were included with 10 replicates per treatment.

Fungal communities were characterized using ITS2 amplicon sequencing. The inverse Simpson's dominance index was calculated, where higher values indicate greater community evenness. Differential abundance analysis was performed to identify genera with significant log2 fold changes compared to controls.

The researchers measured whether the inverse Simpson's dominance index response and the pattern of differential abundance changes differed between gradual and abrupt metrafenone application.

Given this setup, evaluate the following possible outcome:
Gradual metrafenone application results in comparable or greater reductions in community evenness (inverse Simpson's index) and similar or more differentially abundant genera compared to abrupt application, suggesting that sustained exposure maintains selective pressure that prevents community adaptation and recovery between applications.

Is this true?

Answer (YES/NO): NO